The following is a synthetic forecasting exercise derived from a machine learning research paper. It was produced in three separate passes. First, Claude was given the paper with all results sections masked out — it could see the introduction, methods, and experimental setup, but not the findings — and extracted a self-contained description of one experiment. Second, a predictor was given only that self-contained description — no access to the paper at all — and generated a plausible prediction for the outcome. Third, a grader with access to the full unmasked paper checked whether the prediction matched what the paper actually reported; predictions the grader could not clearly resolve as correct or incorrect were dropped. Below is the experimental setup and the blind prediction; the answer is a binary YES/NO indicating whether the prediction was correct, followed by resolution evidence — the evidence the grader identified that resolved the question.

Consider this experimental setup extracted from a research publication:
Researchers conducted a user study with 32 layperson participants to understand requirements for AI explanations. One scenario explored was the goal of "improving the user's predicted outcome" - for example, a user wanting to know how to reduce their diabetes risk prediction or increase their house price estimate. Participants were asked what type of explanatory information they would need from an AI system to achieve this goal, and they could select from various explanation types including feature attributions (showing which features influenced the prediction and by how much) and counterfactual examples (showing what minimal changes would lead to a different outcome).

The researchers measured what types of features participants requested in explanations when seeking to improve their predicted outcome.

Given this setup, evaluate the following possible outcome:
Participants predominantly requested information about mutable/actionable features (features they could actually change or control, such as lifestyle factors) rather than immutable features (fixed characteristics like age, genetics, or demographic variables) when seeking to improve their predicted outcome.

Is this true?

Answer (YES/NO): YES